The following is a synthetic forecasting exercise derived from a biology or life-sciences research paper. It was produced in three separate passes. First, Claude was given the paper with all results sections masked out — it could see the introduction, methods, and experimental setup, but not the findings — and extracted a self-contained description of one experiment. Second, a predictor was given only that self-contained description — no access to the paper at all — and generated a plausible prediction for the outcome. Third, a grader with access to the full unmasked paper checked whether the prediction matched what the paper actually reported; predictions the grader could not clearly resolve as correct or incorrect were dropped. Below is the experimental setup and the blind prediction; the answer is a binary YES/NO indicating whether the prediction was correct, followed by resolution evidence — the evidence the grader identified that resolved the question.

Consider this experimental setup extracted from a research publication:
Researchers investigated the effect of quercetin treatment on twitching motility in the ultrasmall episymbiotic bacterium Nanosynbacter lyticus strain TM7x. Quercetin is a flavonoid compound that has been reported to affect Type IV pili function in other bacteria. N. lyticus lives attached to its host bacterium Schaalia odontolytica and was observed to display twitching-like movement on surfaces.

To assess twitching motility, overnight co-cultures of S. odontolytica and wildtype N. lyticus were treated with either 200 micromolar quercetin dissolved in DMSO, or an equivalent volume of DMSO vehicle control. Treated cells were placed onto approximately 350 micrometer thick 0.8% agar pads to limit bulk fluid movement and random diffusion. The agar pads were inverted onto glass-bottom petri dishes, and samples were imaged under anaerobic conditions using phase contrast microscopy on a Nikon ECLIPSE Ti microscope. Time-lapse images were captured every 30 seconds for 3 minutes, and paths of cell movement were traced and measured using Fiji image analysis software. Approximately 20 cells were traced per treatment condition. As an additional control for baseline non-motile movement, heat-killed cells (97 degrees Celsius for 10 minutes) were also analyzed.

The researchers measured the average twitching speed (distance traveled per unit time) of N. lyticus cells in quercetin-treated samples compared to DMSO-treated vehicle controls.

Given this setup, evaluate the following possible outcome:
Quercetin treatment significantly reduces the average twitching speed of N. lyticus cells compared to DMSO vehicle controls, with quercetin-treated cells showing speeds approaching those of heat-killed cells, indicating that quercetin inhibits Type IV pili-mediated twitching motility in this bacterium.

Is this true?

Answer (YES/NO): YES